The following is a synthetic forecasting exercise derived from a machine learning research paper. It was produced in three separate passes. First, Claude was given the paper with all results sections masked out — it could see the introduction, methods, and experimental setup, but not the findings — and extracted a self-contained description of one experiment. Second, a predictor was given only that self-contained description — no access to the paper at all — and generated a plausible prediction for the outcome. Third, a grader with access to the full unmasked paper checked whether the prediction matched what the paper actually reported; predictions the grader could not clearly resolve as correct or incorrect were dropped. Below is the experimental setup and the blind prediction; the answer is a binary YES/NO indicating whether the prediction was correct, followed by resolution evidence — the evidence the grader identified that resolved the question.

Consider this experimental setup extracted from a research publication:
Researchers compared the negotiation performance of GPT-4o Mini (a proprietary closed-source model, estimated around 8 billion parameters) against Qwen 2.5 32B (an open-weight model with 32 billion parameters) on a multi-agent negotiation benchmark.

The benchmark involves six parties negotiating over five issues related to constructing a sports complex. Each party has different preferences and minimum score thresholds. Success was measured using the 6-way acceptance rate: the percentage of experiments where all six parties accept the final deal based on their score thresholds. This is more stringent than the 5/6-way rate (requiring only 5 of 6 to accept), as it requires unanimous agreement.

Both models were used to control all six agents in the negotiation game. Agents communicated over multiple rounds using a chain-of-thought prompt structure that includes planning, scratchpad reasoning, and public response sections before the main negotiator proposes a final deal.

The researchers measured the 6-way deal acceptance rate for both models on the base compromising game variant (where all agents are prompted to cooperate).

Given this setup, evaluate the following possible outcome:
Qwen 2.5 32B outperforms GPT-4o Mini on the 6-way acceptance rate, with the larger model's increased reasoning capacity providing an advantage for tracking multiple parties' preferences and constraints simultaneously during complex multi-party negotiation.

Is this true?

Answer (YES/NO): YES